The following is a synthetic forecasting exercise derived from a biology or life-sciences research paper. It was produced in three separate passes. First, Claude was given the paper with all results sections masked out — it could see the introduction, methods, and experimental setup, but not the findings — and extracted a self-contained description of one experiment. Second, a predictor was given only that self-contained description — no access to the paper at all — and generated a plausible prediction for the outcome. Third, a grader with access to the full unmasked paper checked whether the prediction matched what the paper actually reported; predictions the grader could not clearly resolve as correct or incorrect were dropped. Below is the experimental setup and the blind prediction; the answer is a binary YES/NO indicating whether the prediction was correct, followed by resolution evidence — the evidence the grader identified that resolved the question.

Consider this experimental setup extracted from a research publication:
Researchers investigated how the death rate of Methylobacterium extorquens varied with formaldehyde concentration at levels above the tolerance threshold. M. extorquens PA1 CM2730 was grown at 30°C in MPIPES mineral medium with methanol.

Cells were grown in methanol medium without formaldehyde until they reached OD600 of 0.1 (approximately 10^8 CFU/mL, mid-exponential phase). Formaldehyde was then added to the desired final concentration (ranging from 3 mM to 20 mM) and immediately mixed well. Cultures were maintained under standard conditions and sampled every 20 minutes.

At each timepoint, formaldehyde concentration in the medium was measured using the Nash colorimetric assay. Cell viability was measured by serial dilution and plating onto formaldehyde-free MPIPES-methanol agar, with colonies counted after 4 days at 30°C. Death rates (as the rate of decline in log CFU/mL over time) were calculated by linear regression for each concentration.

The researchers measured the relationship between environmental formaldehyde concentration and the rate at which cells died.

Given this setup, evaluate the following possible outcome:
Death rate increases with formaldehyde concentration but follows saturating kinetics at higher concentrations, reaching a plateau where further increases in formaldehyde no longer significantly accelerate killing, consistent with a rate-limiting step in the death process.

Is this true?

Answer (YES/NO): NO